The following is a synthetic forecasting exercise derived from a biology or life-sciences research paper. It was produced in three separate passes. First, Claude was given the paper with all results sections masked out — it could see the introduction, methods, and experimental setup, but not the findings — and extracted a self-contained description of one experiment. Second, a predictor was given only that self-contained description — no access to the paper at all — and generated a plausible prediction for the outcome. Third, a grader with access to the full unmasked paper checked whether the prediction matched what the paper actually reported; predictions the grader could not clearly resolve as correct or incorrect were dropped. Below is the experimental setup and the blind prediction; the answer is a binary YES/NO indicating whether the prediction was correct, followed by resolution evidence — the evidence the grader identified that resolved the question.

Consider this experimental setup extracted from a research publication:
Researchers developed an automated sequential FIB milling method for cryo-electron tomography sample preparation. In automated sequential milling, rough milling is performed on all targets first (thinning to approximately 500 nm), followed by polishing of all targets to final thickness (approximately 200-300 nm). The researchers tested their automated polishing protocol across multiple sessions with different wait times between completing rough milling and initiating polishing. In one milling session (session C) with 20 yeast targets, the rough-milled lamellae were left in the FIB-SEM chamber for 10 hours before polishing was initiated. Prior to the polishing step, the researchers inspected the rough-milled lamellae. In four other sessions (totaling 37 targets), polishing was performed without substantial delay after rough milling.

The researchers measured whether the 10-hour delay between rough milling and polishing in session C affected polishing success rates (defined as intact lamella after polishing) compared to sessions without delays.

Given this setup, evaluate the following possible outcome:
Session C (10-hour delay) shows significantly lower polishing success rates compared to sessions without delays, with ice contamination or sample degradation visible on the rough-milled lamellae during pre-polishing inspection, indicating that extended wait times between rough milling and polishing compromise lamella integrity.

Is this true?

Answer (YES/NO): NO